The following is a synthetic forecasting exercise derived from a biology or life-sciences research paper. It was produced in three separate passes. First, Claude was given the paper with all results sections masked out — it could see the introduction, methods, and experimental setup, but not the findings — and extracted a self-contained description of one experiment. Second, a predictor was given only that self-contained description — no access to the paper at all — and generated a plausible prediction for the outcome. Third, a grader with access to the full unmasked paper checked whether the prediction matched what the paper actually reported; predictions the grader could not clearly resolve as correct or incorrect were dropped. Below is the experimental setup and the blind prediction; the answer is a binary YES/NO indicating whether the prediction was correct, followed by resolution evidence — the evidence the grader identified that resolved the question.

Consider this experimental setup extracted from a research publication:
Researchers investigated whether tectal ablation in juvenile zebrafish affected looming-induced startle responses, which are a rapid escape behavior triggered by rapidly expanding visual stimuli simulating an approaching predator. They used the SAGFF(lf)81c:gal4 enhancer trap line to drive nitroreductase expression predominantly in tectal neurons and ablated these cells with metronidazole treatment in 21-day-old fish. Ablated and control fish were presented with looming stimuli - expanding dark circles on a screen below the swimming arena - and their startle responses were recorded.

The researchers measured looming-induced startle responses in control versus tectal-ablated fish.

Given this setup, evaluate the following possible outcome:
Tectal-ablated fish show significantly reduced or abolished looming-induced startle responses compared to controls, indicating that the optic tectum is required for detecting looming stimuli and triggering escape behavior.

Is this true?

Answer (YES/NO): NO